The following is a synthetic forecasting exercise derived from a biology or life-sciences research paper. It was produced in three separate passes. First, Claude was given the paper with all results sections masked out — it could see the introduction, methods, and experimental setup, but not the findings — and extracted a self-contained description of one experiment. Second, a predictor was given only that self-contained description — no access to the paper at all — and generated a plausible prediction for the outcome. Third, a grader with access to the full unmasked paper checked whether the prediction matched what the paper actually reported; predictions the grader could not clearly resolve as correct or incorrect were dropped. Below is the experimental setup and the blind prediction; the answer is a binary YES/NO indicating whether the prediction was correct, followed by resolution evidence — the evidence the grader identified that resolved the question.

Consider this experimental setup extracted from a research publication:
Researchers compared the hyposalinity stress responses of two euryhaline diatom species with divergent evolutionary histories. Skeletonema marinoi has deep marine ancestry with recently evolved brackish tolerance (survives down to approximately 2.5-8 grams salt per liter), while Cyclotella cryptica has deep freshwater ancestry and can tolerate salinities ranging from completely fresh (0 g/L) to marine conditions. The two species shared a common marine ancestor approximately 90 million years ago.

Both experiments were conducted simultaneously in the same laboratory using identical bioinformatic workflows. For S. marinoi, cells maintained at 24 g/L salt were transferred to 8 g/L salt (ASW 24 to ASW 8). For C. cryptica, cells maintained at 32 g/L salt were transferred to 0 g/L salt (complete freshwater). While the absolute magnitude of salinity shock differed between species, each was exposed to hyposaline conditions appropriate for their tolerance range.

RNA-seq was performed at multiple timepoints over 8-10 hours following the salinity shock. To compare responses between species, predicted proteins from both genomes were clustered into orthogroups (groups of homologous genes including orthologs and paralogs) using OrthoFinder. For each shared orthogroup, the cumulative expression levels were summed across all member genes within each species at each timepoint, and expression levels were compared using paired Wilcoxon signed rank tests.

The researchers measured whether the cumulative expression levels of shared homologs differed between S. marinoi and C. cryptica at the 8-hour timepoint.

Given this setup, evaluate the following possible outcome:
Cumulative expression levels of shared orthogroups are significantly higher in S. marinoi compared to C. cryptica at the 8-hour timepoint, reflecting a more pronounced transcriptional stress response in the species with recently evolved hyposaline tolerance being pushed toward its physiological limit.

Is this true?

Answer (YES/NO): YES